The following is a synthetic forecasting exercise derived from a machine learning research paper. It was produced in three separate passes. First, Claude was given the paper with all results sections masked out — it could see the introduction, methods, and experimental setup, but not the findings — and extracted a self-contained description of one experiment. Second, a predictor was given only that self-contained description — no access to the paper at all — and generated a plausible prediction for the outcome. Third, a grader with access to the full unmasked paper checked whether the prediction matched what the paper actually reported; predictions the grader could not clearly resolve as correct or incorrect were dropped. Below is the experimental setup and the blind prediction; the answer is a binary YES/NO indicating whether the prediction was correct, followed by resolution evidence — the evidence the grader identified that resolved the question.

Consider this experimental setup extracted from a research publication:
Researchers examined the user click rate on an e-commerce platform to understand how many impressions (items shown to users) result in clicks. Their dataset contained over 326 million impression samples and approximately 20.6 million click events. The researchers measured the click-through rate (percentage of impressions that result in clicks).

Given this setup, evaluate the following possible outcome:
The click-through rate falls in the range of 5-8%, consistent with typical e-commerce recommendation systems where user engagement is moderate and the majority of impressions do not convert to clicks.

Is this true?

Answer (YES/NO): YES